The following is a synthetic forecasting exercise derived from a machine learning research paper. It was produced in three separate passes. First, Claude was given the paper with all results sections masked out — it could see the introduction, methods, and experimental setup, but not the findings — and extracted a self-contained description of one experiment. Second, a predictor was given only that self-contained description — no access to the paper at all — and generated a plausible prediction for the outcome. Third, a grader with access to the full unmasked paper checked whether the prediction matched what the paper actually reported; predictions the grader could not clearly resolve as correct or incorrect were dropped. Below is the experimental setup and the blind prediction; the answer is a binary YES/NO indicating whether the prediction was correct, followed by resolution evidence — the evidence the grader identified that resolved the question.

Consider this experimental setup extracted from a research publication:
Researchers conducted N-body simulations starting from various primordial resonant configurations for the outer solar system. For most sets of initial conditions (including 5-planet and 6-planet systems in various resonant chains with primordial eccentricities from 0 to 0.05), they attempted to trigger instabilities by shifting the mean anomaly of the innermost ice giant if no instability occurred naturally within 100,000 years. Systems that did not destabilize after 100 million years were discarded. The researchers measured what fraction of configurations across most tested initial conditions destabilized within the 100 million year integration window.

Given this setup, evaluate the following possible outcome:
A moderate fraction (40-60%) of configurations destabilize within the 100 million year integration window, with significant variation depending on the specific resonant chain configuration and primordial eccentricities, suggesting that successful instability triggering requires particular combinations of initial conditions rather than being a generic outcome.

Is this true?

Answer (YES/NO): NO